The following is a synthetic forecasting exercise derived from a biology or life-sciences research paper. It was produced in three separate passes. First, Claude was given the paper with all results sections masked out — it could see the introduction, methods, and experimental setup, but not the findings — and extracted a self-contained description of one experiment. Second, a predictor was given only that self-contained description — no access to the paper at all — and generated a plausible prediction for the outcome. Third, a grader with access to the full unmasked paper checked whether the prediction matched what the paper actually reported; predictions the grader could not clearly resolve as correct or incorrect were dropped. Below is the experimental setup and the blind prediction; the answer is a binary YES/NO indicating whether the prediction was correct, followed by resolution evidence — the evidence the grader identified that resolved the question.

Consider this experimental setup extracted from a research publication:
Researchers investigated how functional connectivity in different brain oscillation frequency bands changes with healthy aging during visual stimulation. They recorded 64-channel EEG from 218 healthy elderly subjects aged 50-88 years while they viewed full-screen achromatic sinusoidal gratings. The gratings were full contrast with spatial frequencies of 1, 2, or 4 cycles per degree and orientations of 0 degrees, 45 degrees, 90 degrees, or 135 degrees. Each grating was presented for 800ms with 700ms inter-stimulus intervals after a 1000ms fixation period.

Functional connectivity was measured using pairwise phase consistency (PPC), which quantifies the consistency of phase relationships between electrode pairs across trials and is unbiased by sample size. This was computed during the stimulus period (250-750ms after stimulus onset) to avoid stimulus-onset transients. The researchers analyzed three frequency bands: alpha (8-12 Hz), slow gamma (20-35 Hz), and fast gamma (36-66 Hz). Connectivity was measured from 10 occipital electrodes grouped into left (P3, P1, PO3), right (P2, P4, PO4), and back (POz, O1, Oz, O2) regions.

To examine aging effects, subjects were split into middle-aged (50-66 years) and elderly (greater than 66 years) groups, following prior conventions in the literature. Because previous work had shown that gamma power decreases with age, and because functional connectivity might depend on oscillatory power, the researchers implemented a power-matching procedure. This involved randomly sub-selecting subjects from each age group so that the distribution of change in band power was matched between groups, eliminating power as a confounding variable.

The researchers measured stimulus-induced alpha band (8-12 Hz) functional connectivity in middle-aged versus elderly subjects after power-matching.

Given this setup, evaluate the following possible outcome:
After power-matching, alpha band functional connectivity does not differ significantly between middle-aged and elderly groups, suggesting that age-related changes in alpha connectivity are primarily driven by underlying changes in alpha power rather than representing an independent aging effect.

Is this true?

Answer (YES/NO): NO